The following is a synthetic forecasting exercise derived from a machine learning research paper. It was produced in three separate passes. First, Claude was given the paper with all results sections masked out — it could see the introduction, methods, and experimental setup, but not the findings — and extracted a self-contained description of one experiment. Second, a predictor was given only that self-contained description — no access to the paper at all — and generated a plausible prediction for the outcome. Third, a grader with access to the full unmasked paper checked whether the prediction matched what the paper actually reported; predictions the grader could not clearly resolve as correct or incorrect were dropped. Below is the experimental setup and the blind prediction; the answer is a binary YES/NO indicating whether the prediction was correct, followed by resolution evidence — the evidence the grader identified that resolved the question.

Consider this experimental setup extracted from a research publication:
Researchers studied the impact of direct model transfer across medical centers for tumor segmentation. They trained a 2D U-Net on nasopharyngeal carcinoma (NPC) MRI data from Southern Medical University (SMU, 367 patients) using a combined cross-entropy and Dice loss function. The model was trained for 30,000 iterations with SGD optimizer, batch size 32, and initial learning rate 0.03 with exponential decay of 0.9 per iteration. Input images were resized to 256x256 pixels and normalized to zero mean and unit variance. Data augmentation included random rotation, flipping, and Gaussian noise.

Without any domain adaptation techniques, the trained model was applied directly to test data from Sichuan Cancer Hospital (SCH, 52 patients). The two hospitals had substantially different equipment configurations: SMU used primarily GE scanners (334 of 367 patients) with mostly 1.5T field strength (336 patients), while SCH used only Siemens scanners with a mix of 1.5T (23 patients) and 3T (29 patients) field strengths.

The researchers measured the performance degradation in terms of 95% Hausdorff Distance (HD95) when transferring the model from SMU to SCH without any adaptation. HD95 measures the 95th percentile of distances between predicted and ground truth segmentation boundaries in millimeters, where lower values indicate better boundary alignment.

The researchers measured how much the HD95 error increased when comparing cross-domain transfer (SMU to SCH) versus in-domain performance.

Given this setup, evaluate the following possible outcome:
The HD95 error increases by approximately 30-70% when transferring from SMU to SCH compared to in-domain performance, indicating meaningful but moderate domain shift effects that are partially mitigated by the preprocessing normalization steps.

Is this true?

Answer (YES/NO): NO